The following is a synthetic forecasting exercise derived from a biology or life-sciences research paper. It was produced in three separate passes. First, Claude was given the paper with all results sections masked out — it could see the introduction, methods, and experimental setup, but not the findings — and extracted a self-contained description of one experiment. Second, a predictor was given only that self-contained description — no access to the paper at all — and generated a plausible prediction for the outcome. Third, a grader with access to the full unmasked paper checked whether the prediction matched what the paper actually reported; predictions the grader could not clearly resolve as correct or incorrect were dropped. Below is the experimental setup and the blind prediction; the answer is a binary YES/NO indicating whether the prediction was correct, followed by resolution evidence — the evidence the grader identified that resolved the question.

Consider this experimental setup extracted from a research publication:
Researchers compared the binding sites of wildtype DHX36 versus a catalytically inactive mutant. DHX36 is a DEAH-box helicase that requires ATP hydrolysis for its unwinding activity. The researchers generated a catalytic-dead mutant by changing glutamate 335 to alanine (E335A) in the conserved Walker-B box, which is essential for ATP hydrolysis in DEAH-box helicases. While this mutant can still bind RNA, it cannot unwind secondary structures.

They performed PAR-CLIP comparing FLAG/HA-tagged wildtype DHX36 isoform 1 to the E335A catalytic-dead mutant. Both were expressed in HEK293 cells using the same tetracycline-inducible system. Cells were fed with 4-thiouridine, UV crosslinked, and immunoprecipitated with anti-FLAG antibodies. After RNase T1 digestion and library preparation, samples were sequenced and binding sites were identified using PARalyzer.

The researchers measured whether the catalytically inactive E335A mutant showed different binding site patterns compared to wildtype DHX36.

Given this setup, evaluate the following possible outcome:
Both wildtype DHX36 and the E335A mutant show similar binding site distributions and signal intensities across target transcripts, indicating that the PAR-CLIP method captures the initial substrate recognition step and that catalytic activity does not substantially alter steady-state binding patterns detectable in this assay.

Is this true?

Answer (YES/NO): YES